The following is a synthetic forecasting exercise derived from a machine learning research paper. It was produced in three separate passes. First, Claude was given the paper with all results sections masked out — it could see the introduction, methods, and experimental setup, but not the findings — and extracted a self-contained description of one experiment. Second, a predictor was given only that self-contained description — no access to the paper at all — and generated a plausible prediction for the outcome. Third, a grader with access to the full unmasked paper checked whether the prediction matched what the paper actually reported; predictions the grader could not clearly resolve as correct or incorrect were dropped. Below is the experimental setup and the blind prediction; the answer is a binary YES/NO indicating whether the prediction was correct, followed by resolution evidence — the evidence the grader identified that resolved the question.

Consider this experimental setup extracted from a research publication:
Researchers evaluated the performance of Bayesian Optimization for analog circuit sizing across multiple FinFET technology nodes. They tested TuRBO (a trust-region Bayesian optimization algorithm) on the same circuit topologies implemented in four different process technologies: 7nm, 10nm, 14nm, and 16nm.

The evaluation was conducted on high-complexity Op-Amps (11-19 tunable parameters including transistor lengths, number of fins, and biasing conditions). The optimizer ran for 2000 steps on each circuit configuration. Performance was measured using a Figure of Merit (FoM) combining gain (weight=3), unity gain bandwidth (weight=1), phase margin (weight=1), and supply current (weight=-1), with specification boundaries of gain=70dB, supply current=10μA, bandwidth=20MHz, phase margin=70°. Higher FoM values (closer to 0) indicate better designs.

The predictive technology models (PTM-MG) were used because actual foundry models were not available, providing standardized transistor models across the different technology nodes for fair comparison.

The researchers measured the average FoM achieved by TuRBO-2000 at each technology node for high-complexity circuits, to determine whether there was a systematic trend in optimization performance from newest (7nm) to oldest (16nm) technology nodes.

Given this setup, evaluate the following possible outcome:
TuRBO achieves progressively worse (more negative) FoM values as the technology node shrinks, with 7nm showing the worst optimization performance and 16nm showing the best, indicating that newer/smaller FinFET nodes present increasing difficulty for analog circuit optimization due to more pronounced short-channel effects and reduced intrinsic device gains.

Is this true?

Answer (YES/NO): NO